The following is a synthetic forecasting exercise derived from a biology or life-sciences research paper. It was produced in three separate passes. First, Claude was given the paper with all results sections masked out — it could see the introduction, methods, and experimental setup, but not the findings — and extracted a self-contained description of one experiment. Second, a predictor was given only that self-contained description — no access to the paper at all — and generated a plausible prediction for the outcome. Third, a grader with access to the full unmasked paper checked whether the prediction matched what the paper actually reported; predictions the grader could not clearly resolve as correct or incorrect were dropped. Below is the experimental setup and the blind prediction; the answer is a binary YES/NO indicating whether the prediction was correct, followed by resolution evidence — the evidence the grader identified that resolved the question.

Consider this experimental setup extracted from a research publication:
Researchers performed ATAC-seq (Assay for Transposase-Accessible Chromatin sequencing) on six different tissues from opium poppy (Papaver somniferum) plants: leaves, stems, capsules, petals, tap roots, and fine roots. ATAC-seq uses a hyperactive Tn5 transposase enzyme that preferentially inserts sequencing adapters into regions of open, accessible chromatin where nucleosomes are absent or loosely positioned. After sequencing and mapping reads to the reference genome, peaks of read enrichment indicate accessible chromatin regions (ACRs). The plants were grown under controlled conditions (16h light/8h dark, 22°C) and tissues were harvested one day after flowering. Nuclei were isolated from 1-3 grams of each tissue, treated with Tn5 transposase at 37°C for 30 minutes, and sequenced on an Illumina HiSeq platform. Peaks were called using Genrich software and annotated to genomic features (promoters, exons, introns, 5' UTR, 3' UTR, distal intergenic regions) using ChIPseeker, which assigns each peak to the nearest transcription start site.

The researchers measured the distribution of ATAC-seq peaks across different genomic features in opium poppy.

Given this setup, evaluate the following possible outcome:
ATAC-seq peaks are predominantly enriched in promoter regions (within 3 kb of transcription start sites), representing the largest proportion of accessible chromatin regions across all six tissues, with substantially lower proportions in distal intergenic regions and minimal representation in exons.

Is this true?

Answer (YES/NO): NO